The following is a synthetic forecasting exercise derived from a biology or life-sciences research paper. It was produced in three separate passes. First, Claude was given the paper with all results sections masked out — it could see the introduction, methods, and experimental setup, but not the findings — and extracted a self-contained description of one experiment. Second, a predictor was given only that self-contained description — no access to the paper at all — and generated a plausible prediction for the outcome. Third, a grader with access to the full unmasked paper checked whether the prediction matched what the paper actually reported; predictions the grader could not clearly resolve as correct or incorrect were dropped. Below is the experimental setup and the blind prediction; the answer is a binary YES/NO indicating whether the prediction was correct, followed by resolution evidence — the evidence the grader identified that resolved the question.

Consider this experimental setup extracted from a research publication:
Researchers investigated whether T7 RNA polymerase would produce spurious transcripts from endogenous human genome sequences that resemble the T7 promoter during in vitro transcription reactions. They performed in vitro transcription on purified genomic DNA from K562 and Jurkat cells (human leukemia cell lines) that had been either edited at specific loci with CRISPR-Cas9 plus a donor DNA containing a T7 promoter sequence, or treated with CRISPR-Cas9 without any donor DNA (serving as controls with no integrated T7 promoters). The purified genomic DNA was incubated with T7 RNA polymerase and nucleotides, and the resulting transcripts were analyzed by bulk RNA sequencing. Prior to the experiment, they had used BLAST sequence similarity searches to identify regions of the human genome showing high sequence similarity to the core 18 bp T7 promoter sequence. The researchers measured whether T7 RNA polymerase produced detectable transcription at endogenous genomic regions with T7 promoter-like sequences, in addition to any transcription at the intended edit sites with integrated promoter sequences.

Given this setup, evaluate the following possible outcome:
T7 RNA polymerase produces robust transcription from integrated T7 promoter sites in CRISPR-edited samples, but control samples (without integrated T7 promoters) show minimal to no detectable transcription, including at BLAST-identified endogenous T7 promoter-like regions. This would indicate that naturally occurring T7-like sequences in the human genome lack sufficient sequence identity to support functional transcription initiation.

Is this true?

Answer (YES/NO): NO